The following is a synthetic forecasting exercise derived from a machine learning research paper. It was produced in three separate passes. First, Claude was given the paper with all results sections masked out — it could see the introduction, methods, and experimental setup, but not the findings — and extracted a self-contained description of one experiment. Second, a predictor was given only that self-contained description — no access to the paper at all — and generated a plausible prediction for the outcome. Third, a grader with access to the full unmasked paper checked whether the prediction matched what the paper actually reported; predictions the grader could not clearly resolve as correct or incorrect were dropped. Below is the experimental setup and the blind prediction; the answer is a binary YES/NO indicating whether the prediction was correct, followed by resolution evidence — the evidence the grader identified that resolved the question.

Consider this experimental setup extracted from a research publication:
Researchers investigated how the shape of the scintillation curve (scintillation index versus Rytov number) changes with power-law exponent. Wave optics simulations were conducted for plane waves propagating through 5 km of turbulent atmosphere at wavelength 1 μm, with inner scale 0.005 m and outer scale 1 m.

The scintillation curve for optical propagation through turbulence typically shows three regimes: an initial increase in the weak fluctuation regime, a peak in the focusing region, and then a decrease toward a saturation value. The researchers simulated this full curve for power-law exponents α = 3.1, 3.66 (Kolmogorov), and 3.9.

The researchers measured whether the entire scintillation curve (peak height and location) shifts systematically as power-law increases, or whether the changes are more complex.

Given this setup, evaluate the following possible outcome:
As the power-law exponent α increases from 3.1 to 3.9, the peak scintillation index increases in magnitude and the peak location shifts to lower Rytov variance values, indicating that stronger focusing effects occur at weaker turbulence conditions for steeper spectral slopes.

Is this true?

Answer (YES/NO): NO